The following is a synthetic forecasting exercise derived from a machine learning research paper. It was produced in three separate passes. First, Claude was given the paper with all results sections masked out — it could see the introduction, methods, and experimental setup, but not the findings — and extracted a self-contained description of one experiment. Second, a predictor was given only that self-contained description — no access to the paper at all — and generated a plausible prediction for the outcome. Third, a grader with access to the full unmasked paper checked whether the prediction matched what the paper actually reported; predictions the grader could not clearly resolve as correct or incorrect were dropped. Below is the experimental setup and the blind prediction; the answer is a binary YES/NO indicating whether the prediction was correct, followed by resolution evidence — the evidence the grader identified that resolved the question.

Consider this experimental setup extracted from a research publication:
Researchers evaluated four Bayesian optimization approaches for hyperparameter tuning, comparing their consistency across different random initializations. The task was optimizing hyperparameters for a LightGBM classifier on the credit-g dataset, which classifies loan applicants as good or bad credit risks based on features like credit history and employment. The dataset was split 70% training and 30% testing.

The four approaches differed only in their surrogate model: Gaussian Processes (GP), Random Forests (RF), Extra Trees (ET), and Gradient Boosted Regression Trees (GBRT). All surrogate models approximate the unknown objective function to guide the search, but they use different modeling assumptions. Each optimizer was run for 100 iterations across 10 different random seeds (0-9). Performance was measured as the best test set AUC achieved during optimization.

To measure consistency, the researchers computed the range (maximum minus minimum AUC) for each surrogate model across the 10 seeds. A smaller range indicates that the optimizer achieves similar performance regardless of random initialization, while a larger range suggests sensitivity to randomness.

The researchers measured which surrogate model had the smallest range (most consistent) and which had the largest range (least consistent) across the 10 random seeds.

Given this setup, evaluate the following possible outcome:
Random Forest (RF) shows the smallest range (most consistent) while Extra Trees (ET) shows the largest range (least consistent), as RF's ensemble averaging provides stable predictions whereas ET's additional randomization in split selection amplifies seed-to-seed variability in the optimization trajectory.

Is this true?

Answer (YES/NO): NO